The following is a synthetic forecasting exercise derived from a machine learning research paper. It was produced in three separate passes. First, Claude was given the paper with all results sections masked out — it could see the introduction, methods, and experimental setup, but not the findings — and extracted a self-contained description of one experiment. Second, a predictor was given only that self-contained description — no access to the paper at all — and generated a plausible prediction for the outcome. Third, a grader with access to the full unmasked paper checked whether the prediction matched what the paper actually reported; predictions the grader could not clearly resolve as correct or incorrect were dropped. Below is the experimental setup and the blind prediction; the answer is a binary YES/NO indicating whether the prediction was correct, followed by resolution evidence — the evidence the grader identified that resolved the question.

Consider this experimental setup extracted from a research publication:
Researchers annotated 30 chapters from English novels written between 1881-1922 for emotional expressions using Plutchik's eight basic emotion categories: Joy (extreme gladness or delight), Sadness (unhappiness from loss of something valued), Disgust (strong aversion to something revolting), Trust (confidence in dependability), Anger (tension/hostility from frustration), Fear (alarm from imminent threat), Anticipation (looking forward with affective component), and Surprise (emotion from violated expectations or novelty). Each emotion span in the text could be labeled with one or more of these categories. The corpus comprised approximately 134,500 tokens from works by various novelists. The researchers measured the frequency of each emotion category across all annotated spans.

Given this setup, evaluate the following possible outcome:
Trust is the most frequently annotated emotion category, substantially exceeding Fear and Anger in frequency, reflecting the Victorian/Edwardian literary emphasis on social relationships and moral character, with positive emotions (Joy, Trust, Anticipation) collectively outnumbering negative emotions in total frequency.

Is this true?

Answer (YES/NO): NO